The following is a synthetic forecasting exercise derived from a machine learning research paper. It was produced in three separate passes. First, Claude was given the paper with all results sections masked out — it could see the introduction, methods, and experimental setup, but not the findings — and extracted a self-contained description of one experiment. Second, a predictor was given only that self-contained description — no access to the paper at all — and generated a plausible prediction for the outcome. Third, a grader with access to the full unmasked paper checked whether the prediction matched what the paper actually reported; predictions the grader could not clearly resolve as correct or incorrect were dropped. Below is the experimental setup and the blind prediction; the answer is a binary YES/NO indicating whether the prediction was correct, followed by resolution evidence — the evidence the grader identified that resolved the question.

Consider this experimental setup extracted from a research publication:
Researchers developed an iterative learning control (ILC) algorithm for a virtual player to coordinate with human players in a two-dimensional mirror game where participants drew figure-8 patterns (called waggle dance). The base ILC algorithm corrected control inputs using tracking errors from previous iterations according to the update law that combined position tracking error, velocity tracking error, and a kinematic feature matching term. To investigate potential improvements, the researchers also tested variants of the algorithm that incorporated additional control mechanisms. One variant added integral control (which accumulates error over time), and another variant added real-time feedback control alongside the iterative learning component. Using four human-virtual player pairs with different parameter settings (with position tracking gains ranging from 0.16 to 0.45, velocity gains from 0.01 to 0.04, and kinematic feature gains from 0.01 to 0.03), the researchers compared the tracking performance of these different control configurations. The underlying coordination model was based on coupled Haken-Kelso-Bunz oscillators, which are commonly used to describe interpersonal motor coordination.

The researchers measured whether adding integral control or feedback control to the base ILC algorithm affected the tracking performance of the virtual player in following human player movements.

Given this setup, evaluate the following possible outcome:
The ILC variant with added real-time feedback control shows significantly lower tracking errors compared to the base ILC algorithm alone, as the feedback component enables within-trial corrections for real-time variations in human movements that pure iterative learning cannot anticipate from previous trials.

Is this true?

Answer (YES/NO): YES